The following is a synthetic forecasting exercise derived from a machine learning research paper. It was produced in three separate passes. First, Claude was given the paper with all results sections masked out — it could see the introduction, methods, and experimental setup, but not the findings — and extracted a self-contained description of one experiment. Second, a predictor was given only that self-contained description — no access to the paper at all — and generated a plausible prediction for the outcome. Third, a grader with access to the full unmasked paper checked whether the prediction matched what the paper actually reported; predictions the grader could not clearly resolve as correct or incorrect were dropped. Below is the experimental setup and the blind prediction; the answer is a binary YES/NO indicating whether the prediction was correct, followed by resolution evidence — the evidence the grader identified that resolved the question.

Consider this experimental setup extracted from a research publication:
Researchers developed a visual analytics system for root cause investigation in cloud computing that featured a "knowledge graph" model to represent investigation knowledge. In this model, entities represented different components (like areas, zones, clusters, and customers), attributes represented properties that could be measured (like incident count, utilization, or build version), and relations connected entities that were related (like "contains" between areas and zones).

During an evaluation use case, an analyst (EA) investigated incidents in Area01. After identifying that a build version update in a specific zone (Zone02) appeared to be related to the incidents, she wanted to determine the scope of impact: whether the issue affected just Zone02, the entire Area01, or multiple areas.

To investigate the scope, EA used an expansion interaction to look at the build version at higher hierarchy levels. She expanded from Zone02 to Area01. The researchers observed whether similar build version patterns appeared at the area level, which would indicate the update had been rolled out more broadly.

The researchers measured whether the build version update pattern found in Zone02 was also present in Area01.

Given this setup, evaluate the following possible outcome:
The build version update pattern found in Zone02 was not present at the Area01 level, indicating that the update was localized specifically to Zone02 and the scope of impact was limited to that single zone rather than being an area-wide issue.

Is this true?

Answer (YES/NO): NO